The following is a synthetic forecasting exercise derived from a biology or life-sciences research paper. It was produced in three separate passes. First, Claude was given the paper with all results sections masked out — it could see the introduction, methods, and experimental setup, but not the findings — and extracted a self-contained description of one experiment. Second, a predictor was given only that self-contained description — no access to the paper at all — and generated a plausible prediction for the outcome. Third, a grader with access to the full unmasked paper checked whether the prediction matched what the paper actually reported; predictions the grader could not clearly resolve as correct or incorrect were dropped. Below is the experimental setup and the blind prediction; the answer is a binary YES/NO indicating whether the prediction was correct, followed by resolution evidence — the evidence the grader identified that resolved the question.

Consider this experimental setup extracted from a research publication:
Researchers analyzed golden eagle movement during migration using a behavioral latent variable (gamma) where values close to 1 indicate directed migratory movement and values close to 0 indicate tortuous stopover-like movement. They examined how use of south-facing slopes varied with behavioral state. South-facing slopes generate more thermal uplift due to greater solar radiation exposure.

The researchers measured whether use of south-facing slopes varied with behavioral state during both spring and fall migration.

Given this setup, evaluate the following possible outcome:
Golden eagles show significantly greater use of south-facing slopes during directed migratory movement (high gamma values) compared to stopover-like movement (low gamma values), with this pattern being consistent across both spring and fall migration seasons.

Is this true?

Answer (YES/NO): YES